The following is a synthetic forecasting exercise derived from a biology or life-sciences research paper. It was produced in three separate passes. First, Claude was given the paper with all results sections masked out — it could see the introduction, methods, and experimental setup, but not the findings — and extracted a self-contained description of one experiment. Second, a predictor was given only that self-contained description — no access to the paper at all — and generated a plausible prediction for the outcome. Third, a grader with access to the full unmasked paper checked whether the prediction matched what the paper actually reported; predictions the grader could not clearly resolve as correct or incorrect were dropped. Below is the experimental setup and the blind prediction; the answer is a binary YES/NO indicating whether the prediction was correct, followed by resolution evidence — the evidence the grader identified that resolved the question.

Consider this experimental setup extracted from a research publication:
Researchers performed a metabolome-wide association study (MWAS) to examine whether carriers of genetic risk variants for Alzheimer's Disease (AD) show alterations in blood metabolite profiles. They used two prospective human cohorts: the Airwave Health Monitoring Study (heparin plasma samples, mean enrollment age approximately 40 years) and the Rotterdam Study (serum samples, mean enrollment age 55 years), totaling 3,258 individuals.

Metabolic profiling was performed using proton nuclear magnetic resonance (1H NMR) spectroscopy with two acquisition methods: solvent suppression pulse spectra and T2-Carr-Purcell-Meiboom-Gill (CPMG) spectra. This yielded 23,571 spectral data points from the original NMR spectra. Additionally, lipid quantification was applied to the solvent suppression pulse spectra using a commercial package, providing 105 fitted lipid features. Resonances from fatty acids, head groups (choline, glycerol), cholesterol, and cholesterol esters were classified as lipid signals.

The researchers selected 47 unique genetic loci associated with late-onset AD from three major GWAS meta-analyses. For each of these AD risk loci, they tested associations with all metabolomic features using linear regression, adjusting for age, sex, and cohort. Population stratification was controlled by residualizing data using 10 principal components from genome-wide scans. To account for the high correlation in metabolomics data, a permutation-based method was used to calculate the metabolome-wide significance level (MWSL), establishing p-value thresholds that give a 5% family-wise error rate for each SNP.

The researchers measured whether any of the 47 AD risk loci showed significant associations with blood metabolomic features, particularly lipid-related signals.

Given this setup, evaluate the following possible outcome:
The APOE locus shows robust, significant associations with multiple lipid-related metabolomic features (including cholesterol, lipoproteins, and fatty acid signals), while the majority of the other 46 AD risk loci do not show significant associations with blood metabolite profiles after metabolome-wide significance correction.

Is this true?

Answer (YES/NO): YES